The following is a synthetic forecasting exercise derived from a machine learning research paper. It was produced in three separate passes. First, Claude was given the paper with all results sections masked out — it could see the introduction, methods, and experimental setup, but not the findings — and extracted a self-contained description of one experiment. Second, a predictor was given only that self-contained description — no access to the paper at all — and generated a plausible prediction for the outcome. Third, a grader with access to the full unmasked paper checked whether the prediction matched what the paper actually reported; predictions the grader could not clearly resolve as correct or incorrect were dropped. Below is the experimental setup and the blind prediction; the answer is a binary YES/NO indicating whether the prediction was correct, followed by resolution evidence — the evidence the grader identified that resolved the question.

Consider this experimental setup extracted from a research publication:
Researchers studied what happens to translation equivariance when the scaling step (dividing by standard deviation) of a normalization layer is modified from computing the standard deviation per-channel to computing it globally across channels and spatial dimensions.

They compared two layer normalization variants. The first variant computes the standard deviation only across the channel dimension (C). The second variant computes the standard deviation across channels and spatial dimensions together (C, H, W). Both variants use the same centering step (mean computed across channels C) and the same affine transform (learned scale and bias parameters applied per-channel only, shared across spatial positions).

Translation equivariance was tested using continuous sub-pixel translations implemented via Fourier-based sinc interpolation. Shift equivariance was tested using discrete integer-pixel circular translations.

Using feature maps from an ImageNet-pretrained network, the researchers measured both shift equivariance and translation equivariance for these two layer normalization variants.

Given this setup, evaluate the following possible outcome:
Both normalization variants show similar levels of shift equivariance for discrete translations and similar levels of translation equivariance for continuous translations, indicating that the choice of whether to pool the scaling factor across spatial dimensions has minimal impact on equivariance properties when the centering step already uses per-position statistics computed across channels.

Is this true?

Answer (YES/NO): NO